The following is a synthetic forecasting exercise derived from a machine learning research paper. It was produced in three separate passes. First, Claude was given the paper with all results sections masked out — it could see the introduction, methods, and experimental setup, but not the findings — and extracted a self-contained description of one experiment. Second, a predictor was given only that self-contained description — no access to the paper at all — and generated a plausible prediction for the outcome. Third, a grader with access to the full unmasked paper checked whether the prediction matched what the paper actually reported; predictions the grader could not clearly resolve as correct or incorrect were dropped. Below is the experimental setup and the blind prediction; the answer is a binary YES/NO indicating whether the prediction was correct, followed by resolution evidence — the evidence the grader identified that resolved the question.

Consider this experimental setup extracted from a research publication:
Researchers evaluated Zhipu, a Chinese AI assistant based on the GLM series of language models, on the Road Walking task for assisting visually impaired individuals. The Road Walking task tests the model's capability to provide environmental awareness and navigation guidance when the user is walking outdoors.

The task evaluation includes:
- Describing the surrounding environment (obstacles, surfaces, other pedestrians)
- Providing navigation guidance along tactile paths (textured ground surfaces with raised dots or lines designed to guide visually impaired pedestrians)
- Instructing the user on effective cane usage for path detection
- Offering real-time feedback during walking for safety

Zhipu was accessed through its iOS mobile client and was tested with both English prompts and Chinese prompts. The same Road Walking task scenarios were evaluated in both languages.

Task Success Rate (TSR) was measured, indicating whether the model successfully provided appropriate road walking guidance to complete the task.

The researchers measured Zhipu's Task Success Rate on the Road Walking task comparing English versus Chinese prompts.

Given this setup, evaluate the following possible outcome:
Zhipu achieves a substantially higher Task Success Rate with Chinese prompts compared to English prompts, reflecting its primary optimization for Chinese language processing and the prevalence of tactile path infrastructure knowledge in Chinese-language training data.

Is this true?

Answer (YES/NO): YES